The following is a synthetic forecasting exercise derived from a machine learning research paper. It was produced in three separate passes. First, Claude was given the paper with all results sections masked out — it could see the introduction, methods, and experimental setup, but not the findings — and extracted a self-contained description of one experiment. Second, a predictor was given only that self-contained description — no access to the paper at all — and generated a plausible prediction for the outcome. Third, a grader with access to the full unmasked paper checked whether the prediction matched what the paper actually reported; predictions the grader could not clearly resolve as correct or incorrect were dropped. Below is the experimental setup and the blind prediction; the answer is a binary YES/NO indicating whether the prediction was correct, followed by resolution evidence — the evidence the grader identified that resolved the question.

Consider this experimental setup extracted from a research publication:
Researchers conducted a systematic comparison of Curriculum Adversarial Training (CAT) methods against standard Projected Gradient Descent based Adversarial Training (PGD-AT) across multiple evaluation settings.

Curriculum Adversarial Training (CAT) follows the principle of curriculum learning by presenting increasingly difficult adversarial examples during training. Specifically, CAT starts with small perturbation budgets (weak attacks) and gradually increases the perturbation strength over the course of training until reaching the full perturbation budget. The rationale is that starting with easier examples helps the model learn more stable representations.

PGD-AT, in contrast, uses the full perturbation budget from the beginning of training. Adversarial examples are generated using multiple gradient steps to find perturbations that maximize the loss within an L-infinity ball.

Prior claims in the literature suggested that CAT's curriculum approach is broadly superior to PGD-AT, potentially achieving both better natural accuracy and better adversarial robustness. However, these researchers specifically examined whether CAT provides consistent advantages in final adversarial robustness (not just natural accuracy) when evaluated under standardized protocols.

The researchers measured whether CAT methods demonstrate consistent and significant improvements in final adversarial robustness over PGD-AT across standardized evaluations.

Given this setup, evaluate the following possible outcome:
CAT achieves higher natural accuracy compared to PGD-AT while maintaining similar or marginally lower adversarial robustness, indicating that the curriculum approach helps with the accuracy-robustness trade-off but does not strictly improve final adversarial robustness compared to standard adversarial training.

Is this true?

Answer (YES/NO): YES